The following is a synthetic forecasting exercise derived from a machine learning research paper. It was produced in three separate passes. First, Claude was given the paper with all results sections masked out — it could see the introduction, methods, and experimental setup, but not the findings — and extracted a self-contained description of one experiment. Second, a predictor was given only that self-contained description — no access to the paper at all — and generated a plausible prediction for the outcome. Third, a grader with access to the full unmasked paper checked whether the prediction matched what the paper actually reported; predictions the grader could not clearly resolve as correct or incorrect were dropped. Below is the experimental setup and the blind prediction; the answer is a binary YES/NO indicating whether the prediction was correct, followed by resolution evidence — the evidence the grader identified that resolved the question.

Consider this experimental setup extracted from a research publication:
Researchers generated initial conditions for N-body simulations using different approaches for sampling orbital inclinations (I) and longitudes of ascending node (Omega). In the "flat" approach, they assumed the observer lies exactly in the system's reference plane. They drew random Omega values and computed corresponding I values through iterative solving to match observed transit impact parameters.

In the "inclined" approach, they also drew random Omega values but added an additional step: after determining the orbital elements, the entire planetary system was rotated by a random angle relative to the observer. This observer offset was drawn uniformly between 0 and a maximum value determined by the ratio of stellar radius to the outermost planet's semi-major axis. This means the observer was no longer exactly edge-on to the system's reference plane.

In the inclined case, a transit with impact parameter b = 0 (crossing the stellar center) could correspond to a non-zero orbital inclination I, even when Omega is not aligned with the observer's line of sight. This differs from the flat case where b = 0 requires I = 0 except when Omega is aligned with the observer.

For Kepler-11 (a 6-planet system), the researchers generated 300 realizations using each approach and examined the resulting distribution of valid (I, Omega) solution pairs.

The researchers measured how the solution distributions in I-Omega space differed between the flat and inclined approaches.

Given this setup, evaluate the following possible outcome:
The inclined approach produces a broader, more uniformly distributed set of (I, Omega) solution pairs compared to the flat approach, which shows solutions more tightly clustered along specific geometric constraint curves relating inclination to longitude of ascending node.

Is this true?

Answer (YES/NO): YES